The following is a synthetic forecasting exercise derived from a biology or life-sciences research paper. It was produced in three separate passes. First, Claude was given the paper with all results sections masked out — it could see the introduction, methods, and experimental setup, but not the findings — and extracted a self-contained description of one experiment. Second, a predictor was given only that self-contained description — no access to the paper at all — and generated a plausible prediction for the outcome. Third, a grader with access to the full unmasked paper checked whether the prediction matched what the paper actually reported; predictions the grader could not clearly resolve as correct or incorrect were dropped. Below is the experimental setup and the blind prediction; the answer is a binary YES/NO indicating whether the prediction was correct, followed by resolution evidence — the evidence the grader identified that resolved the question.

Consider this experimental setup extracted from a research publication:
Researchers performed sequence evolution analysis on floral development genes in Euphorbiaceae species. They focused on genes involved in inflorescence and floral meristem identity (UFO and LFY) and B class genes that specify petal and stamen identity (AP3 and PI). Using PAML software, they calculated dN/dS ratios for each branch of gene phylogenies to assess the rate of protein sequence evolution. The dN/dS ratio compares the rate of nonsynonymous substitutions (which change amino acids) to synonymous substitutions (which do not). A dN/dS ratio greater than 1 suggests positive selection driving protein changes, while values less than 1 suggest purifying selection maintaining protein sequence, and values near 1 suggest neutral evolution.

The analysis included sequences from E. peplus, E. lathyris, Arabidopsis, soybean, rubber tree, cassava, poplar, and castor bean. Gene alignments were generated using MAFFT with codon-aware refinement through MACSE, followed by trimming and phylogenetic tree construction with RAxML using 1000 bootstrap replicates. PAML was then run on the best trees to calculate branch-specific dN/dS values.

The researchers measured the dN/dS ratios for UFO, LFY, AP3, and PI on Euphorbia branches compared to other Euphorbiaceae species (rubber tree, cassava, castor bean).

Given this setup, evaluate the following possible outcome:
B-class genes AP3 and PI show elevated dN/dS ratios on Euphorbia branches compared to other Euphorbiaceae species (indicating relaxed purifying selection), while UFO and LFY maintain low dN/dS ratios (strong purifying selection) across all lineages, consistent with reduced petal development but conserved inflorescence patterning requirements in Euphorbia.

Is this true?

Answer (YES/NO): NO